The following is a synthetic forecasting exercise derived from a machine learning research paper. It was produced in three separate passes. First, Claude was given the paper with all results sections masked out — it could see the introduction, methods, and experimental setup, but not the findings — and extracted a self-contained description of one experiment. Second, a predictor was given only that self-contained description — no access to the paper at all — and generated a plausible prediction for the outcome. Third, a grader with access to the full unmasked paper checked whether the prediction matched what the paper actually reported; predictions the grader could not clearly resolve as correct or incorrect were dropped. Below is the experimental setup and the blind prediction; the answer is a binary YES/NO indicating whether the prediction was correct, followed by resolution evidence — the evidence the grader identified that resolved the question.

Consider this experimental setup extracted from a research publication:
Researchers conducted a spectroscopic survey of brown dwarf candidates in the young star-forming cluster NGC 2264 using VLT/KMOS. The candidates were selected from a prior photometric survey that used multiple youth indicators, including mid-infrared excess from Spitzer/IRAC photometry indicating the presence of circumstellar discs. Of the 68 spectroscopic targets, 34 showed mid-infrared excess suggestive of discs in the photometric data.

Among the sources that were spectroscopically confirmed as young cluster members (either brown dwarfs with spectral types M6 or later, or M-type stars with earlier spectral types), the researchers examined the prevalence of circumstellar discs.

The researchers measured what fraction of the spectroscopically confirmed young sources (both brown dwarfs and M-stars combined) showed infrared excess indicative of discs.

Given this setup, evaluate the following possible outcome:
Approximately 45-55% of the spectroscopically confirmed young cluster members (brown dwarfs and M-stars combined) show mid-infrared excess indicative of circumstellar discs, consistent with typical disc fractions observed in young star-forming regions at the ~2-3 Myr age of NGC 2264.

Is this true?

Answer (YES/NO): NO